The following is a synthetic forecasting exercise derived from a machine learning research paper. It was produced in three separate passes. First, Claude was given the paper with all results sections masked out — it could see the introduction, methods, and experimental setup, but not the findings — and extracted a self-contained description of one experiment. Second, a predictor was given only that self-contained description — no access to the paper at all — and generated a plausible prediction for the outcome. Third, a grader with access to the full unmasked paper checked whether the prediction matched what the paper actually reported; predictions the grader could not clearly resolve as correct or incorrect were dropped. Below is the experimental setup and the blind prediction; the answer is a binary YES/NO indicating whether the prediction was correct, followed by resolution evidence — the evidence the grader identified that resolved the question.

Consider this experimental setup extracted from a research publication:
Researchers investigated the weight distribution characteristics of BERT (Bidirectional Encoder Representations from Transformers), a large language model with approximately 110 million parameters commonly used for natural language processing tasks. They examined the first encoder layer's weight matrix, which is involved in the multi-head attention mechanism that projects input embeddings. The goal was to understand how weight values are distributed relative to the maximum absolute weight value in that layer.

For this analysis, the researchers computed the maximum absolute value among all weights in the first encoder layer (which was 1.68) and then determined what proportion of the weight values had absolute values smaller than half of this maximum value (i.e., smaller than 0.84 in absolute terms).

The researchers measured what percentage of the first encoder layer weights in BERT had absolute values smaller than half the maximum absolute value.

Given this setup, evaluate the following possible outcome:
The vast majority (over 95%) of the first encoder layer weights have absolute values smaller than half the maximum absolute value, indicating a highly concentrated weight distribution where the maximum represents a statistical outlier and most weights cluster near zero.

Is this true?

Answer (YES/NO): YES